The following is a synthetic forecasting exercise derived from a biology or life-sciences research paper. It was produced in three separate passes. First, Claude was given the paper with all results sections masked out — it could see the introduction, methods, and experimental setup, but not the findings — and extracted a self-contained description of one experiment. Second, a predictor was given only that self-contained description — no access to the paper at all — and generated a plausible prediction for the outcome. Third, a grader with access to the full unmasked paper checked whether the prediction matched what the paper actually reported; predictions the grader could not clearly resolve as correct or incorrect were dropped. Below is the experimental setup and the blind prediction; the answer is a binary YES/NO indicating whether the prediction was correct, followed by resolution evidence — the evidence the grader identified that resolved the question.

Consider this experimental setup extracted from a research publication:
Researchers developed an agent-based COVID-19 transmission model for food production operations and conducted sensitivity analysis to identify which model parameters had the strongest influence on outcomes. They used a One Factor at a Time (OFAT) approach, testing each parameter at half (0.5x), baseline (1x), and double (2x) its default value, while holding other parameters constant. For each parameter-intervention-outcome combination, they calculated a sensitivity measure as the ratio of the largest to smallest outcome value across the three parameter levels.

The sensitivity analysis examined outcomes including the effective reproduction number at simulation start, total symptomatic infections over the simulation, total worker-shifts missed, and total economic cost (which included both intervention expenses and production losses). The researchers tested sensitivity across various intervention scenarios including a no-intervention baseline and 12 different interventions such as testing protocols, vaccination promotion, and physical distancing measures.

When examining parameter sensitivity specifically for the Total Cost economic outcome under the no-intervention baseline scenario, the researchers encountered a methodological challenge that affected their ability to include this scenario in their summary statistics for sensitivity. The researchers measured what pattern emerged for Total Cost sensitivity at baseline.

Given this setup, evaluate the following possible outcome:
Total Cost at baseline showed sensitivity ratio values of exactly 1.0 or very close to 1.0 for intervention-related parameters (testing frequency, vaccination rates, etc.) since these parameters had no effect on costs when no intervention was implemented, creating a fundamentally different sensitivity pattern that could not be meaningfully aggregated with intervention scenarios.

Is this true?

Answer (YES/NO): NO